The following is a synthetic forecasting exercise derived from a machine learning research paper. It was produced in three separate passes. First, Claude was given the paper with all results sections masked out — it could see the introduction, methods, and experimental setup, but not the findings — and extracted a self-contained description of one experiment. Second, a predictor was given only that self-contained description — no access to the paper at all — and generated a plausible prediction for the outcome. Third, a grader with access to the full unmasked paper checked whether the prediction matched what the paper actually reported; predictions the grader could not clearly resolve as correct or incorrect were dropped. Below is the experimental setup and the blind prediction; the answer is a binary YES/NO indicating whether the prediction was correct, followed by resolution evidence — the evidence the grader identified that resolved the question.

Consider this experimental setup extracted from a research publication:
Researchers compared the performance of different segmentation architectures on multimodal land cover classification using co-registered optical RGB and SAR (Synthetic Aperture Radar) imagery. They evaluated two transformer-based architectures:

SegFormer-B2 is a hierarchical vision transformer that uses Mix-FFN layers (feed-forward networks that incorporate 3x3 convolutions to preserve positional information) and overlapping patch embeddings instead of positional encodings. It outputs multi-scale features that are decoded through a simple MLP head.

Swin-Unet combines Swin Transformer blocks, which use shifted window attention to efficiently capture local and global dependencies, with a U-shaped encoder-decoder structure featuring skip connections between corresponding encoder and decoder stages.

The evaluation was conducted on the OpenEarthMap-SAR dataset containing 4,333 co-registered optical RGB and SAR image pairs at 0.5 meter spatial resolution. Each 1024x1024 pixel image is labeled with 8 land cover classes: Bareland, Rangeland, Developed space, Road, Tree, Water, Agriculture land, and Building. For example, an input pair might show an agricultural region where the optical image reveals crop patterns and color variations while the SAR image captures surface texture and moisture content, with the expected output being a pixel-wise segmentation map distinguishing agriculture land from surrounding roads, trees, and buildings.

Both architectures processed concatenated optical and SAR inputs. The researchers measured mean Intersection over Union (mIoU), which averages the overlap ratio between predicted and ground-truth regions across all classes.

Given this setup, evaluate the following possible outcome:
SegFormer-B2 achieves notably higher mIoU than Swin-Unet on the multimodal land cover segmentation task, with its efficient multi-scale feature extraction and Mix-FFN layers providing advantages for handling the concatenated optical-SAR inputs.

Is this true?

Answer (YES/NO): NO